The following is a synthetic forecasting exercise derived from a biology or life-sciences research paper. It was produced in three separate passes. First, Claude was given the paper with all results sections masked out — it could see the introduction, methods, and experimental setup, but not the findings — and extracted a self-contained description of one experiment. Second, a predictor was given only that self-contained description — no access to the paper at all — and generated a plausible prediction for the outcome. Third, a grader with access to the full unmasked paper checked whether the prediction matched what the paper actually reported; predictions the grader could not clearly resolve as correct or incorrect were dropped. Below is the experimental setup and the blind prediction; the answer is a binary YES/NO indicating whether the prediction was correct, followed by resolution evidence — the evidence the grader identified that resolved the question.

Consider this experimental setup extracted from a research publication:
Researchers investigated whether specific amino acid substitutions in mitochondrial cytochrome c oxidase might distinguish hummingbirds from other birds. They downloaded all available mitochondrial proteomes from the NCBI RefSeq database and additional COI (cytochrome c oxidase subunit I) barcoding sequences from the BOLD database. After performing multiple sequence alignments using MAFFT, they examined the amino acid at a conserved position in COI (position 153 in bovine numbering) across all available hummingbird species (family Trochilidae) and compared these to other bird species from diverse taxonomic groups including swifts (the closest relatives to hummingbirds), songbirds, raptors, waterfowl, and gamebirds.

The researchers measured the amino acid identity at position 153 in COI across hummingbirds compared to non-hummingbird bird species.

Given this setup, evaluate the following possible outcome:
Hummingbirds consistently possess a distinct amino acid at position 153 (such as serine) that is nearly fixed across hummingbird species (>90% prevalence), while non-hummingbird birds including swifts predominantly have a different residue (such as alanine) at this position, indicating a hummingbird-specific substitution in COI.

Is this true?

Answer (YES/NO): YES